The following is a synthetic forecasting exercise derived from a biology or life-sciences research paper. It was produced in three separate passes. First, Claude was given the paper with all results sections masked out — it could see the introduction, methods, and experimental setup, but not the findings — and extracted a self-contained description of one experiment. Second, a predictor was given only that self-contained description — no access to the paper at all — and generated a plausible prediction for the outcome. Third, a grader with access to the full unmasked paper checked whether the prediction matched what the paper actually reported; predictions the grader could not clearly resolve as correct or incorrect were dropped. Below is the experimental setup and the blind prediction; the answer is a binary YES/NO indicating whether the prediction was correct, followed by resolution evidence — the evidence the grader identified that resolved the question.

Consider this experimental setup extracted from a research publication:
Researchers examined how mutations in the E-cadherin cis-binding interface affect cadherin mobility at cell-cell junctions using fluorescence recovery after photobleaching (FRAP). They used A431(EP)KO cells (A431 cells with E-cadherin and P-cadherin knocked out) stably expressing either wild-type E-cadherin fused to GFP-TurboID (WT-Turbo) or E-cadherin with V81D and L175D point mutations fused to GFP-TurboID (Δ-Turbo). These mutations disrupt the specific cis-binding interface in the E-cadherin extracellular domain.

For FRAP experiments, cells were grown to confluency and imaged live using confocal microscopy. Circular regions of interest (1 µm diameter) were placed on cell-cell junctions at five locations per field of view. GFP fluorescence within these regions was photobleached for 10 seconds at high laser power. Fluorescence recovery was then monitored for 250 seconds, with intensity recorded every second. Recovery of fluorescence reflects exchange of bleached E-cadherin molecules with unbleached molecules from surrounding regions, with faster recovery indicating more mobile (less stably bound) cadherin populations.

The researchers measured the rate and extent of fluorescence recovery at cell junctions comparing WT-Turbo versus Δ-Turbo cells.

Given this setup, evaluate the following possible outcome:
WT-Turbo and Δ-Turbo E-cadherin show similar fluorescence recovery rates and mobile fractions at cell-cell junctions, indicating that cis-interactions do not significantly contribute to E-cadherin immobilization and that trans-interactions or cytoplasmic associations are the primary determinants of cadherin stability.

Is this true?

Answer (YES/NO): NO